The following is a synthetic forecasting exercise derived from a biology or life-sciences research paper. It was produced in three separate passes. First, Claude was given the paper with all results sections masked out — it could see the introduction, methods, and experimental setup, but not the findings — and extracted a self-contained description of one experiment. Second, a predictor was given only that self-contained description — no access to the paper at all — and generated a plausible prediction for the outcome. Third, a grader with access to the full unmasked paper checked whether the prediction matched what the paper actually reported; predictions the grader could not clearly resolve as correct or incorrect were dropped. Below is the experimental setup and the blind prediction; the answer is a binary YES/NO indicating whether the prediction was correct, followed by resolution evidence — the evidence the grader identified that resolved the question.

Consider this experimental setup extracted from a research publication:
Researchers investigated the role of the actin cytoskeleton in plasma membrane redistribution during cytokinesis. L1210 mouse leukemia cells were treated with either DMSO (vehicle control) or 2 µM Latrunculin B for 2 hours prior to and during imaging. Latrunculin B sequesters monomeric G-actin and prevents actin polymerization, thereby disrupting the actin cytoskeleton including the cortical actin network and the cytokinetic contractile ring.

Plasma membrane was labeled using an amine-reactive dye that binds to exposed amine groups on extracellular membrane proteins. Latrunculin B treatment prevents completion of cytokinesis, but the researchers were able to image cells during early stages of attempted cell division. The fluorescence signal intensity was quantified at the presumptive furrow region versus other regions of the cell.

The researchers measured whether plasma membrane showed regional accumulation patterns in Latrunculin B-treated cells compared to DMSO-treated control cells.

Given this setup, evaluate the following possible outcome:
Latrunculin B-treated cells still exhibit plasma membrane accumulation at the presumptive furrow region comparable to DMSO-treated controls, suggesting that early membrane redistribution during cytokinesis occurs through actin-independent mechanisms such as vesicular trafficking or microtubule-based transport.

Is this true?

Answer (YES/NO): NO